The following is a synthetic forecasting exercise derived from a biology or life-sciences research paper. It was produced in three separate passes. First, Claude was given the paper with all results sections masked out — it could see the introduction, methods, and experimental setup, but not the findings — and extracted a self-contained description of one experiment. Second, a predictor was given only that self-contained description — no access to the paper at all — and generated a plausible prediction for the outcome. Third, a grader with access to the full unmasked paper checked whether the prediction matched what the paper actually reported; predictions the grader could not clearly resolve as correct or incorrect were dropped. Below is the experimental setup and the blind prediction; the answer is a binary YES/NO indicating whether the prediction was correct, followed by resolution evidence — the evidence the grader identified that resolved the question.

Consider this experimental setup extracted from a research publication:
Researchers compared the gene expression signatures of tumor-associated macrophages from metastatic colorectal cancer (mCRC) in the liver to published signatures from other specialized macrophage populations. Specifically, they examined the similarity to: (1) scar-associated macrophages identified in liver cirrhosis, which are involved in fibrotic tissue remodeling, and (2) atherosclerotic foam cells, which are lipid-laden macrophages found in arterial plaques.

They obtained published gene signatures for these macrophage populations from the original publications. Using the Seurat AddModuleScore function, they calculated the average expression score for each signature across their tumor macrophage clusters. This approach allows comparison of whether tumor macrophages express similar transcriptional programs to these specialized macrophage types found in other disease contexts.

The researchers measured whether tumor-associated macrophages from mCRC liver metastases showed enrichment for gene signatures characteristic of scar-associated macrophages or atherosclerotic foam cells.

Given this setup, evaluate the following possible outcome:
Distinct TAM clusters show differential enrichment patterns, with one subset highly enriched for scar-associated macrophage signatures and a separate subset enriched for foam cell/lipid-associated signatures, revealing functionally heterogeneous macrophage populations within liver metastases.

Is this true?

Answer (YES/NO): NO